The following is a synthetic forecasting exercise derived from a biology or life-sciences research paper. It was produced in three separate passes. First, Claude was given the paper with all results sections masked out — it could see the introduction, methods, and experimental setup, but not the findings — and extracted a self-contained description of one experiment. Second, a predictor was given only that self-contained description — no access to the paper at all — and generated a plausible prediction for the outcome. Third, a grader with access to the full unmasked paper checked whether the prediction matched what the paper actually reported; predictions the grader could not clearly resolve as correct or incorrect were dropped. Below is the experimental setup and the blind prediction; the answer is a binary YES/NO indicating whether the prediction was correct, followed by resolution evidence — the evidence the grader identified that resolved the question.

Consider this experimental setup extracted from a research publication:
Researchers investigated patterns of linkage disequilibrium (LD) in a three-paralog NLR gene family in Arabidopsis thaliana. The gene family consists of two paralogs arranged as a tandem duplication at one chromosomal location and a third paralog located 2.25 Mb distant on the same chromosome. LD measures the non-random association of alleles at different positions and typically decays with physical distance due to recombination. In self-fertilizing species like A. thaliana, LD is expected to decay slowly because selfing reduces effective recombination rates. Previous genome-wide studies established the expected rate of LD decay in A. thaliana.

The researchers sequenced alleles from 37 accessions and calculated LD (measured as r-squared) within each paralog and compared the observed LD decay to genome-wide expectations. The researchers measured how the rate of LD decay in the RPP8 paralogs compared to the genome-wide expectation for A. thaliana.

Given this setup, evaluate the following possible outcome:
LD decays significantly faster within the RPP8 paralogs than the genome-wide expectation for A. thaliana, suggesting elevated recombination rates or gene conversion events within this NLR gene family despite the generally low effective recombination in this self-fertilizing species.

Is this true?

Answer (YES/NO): YES